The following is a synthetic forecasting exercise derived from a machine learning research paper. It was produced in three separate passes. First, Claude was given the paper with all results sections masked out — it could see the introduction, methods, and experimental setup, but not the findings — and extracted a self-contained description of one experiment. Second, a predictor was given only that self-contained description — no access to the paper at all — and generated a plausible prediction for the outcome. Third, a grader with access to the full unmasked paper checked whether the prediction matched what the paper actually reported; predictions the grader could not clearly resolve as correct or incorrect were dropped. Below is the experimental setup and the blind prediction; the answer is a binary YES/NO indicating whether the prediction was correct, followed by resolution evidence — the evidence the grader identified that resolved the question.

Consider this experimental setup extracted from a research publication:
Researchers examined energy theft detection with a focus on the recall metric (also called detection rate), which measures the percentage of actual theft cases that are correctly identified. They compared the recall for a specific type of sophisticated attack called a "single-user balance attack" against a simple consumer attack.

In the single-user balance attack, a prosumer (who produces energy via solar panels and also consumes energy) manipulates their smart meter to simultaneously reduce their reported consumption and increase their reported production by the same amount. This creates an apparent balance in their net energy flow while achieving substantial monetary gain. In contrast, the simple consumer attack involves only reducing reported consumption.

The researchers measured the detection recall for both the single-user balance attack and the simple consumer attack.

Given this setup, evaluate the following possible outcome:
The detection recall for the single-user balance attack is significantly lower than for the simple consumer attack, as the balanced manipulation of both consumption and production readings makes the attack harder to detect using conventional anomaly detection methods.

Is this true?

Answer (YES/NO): NO